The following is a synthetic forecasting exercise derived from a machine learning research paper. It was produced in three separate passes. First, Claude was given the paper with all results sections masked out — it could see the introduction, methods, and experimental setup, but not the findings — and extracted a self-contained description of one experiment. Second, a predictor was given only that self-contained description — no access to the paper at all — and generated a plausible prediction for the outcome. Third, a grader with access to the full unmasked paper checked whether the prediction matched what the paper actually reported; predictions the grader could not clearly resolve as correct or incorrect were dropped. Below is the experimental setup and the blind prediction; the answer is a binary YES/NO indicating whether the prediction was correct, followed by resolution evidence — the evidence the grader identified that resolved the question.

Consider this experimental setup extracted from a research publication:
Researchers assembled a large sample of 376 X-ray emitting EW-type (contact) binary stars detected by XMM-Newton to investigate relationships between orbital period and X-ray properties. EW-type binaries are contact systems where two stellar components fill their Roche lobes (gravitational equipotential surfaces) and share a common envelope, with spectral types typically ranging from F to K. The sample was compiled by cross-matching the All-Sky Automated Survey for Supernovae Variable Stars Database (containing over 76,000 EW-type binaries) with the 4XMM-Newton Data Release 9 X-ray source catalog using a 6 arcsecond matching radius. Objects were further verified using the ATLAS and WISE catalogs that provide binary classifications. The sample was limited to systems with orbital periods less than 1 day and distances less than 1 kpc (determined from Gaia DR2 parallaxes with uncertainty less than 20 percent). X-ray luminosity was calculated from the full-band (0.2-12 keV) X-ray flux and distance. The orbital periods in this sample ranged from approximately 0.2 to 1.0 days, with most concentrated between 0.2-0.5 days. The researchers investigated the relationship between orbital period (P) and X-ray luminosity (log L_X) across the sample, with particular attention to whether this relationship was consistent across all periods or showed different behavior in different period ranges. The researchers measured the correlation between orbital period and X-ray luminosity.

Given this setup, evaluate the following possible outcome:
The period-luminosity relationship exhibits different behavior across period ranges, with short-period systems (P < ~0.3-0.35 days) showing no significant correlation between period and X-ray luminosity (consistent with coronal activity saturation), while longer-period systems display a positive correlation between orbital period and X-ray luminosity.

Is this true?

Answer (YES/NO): NO